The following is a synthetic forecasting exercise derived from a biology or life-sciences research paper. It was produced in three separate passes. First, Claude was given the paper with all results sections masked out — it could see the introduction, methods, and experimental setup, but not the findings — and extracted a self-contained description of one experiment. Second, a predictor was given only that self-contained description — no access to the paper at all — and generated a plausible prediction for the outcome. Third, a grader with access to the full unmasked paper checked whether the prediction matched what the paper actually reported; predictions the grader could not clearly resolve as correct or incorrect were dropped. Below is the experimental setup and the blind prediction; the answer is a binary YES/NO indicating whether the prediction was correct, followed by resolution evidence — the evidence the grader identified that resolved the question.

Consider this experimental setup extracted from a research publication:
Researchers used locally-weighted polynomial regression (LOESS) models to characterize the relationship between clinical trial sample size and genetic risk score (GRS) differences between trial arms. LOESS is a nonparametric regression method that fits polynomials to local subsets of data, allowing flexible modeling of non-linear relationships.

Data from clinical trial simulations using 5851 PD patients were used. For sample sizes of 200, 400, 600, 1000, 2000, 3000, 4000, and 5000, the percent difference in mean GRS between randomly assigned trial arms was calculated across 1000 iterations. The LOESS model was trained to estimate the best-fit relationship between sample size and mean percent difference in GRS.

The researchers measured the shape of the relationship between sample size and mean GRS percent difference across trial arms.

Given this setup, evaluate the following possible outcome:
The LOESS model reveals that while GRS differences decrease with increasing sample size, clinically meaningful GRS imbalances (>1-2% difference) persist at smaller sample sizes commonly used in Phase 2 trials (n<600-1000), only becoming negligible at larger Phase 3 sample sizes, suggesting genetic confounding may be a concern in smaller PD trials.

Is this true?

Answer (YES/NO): NO